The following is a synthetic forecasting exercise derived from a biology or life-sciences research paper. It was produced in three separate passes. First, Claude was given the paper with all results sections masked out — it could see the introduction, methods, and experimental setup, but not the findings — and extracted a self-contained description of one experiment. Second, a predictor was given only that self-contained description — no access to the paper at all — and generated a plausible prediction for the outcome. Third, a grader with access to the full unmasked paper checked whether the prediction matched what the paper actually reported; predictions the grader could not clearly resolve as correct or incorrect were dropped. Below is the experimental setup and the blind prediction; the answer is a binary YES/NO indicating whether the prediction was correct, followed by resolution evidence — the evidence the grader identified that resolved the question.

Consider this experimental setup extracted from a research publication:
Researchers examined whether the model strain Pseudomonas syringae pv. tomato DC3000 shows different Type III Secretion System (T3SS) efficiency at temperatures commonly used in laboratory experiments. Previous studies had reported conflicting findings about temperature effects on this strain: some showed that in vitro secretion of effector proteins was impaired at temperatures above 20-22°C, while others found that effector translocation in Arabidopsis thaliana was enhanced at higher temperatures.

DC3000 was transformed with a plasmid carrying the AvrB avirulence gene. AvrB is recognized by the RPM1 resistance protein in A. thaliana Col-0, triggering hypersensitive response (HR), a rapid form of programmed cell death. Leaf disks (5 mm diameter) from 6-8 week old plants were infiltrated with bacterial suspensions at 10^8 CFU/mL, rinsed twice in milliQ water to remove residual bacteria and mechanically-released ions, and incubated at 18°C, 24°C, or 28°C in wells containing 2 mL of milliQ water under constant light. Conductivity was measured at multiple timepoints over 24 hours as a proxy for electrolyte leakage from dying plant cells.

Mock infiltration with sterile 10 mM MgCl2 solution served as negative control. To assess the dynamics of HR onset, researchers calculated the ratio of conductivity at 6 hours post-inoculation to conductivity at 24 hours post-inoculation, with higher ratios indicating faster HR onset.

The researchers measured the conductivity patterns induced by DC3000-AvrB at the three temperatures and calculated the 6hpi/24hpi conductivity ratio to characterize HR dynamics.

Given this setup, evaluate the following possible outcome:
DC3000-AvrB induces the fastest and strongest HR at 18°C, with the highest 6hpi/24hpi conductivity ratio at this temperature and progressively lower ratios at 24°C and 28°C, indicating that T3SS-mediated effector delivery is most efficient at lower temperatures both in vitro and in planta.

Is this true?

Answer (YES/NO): NO